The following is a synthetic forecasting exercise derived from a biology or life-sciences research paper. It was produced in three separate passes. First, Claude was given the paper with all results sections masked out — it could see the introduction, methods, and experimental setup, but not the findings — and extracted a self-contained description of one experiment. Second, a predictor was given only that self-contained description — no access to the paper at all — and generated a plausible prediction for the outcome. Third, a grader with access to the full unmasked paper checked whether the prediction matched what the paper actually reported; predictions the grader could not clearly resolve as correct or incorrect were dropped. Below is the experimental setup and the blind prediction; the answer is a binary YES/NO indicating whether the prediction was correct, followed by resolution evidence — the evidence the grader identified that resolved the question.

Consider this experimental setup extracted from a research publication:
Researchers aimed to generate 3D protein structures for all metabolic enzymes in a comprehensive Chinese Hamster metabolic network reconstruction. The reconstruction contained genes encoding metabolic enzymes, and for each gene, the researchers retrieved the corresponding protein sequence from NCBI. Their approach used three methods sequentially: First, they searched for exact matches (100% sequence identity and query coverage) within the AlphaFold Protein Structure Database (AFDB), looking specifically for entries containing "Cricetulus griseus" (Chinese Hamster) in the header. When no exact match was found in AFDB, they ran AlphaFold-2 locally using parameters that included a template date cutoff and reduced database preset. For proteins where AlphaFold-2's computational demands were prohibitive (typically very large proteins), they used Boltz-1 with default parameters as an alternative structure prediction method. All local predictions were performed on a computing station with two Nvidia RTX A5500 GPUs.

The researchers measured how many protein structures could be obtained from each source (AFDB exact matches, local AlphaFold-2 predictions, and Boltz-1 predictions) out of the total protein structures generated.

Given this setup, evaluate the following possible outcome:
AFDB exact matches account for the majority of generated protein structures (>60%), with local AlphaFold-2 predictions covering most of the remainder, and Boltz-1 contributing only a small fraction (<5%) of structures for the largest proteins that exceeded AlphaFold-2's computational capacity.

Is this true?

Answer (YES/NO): NO